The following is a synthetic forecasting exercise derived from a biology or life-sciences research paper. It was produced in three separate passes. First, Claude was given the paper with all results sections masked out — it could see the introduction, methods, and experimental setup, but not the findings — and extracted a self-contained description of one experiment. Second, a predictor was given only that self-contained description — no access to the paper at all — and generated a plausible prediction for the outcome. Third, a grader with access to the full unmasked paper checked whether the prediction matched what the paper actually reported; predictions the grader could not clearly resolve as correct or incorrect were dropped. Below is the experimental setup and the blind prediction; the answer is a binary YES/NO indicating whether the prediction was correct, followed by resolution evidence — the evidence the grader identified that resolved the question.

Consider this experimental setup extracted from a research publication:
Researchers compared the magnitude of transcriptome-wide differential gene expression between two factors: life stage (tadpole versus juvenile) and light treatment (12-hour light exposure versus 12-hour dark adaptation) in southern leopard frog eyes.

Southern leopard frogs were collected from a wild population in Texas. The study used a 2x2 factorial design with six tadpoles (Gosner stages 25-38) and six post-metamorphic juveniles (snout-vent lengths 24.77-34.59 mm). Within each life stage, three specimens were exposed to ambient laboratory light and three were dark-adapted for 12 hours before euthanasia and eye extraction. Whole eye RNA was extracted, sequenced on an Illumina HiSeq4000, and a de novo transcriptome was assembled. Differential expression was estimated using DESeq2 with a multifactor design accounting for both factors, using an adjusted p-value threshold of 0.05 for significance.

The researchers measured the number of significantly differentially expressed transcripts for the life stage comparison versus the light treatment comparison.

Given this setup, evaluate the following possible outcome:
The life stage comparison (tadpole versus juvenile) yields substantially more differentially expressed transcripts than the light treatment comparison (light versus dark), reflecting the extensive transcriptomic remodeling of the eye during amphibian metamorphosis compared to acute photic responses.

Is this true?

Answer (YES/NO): YES